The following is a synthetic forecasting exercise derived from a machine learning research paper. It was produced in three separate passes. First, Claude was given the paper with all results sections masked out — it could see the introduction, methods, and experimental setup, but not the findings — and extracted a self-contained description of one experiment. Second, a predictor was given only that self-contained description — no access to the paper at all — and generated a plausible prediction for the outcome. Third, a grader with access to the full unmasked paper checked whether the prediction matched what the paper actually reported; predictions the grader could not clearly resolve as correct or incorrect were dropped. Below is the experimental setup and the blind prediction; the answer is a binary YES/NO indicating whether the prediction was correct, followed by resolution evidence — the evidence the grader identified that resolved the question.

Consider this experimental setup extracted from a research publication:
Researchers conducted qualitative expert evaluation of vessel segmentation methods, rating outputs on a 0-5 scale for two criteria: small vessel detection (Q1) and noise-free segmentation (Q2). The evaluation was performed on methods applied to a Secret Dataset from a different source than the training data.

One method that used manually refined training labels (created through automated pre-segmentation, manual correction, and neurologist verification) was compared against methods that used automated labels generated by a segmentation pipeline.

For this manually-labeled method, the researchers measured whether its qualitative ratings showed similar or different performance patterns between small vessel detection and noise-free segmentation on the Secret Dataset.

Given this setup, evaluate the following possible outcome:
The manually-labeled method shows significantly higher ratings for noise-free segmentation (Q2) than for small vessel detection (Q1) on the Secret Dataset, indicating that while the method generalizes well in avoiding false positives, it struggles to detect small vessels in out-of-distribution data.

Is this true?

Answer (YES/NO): NO